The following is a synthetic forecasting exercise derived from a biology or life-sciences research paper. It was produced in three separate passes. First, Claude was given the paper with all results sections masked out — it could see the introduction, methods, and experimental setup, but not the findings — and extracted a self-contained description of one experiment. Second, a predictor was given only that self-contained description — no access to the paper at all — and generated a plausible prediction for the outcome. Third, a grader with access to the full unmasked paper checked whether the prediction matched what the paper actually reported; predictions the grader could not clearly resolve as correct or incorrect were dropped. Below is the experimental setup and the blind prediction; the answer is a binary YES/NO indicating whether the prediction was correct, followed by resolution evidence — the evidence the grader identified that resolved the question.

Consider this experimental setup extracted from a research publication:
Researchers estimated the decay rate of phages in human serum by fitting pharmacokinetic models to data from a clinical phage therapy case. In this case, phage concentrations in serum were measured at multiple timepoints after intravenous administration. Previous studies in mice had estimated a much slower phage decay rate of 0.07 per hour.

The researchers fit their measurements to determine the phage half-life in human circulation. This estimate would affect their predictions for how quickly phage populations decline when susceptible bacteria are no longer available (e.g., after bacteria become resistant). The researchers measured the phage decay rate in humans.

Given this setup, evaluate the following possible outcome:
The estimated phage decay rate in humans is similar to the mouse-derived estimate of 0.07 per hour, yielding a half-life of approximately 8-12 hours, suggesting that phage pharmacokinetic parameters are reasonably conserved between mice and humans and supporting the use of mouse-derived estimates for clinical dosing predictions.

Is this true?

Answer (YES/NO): NO